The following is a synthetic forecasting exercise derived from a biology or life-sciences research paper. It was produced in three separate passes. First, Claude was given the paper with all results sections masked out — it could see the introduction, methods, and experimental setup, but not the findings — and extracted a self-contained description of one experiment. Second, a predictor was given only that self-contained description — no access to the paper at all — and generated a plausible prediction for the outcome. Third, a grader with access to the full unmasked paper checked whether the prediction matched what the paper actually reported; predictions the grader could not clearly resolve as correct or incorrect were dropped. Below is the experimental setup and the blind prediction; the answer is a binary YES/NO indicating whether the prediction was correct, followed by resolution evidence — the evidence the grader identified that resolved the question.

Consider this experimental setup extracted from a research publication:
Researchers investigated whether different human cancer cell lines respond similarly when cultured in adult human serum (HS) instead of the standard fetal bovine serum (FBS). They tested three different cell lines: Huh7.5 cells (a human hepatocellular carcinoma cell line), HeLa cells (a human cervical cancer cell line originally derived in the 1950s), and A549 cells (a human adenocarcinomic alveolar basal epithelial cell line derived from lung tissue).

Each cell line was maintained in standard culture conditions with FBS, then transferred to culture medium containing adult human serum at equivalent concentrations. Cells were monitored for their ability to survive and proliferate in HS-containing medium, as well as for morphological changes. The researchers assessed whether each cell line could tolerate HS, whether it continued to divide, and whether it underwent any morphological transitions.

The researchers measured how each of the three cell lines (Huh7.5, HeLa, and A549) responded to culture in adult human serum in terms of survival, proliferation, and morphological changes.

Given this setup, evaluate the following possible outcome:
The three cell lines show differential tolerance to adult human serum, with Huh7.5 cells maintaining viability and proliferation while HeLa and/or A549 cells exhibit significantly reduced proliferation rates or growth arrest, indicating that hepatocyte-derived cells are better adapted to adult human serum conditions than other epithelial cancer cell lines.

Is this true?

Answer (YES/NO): NO